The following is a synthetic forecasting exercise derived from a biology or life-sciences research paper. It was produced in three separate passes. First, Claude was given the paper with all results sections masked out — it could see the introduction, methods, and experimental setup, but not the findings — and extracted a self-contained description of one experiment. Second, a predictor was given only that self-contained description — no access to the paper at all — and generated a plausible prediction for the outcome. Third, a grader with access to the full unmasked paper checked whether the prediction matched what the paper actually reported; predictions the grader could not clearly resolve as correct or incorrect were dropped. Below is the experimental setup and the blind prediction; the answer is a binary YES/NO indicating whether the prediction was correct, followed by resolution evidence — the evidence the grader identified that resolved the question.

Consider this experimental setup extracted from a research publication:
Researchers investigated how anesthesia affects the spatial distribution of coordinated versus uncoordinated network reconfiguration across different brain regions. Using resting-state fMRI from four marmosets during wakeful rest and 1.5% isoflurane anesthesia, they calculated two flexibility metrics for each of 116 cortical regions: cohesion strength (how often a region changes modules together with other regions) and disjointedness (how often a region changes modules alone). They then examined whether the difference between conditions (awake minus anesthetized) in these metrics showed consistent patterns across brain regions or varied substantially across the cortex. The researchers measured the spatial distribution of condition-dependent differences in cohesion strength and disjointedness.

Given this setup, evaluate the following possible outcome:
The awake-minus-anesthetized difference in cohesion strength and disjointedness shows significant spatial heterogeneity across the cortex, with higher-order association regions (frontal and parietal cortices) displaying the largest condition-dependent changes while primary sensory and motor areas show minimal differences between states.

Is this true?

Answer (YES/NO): NO